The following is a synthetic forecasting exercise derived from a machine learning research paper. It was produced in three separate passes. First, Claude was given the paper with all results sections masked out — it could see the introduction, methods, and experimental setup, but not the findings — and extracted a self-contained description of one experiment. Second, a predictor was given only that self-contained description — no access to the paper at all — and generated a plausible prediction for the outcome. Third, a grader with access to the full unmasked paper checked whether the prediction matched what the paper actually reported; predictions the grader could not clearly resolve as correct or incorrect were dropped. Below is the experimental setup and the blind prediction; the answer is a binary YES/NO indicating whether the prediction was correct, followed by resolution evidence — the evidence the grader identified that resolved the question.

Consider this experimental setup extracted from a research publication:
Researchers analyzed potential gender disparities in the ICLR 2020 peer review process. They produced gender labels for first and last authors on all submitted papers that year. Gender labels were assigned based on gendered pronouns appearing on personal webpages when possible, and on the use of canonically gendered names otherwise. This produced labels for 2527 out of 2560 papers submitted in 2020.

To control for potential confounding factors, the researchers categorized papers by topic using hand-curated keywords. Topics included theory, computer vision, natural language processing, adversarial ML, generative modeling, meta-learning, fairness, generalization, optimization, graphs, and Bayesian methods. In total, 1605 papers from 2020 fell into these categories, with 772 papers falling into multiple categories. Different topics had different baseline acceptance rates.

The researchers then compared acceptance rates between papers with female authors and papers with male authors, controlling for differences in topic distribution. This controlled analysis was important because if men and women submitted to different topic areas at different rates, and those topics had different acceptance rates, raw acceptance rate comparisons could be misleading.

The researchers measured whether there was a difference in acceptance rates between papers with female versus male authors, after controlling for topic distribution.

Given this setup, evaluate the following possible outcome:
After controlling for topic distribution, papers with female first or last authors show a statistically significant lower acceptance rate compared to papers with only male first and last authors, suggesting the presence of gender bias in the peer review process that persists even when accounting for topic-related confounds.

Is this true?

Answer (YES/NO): NO